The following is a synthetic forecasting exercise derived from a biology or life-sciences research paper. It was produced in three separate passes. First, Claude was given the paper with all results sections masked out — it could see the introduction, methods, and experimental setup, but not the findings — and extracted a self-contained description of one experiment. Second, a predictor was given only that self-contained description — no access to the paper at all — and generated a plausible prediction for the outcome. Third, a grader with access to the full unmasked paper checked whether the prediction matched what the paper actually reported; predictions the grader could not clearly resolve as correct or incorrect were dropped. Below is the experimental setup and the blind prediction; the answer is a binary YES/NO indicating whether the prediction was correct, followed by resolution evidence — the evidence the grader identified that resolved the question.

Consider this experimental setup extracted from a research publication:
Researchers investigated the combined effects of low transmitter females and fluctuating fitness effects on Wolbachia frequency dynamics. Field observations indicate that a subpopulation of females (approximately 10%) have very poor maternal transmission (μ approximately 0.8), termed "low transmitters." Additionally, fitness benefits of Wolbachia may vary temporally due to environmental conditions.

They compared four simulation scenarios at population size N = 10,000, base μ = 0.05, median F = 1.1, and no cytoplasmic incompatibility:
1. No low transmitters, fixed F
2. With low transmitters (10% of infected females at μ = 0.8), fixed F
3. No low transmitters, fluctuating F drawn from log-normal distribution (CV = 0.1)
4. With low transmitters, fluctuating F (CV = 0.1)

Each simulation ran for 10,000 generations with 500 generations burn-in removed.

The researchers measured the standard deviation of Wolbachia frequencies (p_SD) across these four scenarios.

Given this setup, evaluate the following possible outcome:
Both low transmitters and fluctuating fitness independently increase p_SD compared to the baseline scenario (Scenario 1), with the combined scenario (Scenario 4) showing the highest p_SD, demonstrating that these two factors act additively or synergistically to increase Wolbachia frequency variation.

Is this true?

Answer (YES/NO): NO